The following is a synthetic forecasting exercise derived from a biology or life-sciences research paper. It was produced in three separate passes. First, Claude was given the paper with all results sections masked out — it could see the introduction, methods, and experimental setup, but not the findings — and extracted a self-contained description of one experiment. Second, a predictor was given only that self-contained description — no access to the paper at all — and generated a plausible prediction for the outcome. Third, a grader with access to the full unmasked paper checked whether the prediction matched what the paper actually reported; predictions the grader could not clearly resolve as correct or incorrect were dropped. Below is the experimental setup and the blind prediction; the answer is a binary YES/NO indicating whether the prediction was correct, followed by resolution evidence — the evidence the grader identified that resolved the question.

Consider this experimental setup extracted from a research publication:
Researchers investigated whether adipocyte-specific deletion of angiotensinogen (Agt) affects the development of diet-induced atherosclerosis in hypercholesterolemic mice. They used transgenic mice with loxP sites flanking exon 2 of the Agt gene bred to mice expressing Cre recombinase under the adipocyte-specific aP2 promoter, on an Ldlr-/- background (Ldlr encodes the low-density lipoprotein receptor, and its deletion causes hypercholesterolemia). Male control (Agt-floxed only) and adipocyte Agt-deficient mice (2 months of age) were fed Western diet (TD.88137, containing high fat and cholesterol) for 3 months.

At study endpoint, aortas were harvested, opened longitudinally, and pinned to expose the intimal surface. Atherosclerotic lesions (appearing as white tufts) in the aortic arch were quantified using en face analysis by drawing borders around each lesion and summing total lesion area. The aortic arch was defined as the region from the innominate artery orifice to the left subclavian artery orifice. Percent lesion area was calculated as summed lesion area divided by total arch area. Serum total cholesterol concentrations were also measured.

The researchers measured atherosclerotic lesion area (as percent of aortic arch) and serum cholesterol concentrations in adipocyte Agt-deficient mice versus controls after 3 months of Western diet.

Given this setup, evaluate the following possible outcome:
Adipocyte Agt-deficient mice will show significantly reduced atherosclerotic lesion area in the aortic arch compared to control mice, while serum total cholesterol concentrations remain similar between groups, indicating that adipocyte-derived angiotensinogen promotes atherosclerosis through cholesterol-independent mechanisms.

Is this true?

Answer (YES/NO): NO